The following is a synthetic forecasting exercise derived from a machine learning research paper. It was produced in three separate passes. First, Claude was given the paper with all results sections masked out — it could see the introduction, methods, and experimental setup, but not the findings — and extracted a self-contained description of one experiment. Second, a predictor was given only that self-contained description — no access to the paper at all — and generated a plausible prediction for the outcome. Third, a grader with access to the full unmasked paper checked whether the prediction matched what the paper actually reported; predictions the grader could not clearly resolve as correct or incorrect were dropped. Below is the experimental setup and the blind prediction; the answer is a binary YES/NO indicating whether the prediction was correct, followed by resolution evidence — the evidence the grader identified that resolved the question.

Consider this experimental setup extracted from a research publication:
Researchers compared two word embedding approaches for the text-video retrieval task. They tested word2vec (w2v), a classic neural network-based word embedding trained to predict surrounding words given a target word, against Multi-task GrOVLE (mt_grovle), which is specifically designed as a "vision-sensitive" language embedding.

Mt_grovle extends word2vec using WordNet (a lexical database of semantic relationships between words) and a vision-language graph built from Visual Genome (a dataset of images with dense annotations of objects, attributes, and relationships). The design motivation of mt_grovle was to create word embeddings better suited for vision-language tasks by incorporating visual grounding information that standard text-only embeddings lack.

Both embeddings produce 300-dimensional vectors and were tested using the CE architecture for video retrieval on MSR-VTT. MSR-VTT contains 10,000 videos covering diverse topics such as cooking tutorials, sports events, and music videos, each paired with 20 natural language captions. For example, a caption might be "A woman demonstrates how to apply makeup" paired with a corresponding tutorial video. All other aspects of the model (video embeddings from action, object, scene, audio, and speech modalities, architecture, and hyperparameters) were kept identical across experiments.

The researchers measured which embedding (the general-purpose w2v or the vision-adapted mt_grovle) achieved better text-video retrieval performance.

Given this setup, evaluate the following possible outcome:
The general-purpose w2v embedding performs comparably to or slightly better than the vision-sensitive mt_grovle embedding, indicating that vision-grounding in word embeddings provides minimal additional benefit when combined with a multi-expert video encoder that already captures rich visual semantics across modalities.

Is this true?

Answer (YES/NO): YES